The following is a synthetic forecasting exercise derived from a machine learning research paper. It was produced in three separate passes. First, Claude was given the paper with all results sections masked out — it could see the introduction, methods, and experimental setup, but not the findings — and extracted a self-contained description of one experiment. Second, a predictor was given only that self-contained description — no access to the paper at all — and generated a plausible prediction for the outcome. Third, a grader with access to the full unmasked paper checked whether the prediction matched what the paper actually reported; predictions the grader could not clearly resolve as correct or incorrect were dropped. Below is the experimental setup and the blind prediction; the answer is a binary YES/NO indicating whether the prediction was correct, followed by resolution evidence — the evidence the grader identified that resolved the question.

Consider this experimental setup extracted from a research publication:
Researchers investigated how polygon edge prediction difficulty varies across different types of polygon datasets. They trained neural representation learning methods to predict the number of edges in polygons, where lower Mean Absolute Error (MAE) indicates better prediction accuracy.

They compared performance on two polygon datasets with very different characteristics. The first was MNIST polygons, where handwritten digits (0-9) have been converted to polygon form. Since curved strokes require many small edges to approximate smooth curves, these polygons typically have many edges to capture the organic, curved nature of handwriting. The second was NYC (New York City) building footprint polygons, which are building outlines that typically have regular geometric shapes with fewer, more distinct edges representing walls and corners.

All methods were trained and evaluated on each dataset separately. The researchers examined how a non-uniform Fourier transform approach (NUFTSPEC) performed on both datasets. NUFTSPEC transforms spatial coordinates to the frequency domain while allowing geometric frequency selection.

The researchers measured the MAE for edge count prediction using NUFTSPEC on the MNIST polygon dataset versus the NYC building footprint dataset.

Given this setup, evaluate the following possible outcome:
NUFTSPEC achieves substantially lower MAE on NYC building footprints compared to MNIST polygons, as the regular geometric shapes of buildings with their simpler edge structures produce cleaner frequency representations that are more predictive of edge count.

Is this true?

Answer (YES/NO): YES